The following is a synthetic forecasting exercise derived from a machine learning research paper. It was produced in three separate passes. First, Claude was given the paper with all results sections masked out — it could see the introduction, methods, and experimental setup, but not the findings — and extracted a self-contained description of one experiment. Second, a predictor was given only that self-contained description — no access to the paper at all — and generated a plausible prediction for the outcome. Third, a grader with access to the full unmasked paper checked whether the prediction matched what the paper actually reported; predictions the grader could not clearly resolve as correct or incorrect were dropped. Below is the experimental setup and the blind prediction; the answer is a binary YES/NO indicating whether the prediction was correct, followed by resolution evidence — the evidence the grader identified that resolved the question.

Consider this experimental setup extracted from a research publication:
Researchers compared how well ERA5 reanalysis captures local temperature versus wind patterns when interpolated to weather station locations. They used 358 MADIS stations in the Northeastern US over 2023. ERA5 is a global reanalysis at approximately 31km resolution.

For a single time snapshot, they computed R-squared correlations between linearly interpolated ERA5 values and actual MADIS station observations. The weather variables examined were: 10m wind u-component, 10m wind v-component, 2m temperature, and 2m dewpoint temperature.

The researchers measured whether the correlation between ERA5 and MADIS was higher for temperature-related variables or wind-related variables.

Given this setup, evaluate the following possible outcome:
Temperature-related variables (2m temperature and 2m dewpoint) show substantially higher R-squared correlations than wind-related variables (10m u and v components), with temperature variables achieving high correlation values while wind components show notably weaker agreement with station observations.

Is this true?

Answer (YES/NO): YES